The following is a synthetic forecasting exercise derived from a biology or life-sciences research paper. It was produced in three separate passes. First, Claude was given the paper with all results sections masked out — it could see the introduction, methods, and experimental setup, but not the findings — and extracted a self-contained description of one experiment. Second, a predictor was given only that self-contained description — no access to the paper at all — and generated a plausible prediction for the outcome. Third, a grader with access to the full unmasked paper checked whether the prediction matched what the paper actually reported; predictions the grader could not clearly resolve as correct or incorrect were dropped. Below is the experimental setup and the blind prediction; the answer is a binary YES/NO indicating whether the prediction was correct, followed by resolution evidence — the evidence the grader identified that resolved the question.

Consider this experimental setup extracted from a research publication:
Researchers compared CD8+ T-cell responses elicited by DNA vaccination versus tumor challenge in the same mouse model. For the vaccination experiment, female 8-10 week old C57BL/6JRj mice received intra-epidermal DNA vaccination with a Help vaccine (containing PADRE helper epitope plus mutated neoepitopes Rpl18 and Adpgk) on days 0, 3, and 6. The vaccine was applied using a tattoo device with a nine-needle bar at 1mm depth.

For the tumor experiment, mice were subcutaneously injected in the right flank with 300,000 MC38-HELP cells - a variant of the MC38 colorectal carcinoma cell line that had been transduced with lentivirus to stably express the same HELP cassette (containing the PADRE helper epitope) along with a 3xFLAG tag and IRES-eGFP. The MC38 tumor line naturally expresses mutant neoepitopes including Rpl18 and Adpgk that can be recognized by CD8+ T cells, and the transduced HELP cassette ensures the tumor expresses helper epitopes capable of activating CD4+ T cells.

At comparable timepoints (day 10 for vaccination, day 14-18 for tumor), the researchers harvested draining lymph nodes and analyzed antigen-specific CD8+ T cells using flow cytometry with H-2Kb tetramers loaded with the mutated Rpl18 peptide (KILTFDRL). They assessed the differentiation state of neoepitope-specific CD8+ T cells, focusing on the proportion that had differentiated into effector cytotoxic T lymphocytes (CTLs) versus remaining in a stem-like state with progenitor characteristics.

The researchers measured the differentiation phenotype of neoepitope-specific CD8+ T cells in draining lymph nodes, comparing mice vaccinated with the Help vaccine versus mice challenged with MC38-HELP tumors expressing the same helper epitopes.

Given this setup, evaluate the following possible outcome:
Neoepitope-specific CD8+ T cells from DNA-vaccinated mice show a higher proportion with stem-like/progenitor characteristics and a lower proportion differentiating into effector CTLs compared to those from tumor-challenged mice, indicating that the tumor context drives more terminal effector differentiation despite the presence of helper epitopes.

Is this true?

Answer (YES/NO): NO